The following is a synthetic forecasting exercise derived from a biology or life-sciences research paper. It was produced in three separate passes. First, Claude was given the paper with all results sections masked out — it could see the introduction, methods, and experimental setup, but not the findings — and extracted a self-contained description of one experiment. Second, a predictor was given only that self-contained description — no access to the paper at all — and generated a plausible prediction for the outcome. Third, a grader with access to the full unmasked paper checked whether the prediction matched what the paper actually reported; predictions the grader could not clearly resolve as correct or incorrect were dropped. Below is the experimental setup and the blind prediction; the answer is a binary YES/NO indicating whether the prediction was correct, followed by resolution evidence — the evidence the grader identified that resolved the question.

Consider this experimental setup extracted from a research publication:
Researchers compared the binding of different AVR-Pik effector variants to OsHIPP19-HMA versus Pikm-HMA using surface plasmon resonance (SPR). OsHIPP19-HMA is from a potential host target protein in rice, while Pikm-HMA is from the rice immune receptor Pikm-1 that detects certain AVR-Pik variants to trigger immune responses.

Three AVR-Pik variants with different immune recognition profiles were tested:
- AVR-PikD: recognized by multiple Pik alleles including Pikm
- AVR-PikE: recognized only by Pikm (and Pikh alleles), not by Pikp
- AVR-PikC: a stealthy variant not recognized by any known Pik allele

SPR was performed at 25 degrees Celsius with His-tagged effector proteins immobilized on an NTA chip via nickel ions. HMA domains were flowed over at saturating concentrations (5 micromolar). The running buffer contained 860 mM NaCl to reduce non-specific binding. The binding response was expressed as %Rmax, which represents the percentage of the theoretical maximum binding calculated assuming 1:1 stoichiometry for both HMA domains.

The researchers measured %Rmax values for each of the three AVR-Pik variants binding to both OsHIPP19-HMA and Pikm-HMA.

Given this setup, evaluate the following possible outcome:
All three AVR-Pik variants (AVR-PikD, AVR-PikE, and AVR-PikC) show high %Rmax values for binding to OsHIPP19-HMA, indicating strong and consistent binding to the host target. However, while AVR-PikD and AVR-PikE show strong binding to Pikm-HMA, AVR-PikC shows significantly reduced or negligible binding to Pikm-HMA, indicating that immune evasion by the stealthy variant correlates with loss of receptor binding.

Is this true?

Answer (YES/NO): YES